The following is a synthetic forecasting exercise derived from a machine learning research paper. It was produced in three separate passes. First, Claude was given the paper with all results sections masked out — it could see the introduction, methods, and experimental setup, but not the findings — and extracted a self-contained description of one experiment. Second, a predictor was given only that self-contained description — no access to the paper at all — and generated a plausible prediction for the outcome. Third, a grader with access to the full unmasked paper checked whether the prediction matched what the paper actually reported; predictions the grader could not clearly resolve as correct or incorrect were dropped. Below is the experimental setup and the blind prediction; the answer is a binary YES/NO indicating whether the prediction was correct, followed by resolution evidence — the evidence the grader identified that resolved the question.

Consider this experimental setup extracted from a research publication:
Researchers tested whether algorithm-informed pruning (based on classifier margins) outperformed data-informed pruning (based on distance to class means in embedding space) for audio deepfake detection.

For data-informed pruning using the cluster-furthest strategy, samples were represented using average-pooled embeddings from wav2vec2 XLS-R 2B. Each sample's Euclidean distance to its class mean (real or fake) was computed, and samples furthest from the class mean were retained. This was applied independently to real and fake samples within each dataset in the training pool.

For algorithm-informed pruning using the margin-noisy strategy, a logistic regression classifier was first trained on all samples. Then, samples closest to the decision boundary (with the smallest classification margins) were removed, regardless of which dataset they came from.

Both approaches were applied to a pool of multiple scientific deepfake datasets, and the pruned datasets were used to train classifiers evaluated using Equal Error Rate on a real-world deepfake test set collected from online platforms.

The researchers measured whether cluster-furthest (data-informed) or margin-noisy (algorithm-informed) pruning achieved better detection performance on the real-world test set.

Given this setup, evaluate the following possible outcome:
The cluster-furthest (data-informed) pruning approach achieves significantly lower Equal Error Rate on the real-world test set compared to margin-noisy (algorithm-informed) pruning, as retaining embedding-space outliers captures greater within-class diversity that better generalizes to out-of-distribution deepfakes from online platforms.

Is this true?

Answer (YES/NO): NO